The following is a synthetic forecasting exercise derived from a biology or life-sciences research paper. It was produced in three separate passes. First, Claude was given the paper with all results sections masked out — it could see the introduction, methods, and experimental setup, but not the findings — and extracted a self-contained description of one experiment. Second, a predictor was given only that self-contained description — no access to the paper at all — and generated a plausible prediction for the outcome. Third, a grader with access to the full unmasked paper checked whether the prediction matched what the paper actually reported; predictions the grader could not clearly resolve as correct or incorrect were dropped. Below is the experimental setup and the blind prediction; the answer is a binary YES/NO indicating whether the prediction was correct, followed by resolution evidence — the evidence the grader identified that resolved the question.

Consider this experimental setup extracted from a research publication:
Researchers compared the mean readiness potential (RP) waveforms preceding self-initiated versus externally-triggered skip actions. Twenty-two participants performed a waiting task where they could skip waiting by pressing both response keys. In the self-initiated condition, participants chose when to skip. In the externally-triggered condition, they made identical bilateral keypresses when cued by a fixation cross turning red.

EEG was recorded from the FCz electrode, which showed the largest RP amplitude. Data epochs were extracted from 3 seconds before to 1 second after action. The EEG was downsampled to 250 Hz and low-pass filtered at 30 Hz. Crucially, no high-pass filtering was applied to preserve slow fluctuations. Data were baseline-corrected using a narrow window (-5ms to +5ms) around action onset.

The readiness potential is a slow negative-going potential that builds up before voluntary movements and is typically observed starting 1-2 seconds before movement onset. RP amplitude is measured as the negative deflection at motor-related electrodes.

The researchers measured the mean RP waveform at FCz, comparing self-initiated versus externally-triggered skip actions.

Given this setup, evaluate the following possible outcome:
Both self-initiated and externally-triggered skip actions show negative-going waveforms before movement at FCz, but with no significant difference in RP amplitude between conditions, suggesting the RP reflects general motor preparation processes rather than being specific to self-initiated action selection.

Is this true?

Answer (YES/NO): NO